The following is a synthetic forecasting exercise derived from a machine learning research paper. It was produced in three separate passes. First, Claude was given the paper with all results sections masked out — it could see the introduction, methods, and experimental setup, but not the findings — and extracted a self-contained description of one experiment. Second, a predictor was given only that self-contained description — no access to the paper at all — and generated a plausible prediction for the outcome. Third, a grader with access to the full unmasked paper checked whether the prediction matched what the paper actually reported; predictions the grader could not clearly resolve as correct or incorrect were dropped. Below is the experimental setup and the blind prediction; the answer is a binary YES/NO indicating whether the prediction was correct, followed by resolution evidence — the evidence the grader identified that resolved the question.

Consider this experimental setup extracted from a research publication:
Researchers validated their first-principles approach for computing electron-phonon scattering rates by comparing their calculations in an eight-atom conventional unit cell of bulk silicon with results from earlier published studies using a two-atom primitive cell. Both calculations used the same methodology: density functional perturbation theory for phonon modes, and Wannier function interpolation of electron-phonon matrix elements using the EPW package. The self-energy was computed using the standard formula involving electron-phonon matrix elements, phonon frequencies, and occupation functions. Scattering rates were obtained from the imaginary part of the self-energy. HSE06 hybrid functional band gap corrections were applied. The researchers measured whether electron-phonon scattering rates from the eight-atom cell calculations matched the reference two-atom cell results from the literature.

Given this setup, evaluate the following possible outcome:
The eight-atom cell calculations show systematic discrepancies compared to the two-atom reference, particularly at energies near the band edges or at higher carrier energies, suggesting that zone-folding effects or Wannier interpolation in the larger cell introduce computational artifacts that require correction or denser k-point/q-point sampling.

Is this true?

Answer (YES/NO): NO